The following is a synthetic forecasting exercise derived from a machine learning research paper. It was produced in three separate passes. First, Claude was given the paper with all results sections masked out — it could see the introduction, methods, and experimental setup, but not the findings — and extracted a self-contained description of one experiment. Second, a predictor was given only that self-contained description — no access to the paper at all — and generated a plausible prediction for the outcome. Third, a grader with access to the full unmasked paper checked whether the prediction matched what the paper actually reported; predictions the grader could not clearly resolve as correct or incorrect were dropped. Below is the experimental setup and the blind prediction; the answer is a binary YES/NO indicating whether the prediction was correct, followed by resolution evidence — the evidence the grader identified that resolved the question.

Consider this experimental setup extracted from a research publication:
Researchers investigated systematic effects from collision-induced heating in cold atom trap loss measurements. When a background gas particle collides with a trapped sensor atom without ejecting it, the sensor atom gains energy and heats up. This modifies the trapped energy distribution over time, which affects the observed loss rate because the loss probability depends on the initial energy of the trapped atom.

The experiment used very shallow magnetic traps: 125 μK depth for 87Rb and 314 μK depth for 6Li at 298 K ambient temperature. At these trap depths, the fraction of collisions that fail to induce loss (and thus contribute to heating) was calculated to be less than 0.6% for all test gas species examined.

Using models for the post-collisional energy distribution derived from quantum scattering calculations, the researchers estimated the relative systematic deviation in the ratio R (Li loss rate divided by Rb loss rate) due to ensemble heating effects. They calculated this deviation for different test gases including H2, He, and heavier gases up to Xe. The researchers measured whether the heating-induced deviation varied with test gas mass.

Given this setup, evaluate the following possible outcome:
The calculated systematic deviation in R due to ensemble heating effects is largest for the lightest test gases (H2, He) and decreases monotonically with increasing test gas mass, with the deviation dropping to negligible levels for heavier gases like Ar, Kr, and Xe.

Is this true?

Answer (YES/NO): NO